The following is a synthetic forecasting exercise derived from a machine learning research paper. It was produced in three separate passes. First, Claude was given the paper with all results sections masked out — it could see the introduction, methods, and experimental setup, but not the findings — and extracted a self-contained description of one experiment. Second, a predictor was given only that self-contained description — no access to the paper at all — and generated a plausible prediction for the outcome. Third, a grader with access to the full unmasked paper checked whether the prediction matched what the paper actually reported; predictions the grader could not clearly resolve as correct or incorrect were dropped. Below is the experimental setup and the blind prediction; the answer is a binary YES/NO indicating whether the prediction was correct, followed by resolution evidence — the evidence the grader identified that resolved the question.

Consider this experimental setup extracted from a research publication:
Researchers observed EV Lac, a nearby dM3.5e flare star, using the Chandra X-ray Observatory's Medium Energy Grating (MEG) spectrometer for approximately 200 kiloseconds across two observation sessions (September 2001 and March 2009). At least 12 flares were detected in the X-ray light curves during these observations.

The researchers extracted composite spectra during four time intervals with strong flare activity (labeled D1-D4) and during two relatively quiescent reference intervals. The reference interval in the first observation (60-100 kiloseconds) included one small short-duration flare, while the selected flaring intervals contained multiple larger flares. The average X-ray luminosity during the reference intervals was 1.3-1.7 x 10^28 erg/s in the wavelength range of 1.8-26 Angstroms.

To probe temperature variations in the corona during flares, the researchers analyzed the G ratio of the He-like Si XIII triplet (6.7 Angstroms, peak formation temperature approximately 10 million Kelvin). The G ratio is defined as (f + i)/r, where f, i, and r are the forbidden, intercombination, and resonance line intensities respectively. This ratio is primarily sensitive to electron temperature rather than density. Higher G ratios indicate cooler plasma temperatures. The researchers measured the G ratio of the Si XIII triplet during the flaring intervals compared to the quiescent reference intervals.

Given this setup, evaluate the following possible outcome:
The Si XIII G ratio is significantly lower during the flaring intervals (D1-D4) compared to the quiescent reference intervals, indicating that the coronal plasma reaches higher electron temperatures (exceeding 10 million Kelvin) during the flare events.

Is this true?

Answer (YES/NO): NO